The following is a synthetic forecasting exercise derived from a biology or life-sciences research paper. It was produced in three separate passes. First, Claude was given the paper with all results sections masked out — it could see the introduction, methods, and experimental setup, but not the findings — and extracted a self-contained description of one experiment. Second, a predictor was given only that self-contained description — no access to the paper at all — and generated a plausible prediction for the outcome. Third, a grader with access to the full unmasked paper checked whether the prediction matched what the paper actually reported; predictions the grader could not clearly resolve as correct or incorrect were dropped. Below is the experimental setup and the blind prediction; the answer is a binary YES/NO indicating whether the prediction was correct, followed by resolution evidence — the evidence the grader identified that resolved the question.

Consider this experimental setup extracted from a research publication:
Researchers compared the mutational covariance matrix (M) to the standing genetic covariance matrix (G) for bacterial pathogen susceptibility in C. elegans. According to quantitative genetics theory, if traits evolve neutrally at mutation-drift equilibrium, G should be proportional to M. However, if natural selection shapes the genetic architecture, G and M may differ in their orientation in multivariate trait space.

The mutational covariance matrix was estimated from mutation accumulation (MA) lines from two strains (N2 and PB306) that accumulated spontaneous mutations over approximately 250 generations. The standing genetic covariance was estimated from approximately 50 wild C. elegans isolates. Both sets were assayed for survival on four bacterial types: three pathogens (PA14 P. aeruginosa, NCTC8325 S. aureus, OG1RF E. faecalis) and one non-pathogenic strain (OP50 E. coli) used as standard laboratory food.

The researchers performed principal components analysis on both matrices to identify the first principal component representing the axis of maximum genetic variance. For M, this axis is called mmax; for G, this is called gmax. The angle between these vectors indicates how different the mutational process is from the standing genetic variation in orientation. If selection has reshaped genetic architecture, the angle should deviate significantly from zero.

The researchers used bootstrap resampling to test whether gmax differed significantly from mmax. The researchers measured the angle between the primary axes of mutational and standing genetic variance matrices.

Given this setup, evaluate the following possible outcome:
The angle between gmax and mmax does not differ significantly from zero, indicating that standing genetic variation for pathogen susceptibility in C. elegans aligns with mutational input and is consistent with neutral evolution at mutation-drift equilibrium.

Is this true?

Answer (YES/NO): NO